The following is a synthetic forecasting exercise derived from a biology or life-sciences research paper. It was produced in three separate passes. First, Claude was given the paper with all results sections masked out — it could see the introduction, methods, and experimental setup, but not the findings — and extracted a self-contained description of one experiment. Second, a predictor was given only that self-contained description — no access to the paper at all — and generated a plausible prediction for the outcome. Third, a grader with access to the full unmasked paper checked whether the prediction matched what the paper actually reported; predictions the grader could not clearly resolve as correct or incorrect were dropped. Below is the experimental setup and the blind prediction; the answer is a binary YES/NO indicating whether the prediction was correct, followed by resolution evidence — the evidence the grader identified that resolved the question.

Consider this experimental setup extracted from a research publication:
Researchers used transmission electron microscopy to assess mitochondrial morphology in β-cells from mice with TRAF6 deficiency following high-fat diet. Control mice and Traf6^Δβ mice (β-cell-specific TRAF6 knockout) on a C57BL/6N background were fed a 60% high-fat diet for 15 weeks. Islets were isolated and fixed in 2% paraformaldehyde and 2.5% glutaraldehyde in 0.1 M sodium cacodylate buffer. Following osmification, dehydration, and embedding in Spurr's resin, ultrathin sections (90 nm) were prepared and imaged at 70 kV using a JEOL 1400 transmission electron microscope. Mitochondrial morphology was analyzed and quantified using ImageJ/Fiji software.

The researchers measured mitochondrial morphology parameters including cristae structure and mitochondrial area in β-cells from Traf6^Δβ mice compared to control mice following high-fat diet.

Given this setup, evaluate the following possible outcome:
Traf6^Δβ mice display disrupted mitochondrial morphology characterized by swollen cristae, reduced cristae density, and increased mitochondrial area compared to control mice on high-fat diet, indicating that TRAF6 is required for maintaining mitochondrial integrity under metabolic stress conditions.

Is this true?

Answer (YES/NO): NO